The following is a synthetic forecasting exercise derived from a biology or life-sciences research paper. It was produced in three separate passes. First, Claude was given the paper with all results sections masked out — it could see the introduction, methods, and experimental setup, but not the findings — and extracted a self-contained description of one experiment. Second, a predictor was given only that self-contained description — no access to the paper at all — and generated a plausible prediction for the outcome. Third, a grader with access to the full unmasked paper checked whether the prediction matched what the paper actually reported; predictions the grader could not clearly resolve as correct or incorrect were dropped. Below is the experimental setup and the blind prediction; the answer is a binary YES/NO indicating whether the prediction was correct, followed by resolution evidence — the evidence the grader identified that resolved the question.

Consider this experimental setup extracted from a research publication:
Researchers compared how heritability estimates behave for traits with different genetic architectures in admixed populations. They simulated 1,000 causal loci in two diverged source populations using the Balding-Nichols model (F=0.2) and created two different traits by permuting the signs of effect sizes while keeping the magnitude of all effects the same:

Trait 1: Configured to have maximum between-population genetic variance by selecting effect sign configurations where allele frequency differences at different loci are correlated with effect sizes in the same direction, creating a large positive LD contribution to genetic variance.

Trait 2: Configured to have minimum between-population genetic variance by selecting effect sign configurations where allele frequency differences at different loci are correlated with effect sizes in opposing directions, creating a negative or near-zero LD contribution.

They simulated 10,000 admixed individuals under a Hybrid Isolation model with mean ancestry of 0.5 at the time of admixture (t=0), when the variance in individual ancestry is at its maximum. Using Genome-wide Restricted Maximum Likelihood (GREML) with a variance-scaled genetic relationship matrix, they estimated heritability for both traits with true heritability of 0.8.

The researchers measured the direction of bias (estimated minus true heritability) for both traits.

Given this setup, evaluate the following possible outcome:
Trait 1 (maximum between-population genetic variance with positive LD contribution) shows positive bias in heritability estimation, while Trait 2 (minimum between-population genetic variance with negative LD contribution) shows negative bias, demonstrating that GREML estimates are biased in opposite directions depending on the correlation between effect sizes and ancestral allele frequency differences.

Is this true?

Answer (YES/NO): NO